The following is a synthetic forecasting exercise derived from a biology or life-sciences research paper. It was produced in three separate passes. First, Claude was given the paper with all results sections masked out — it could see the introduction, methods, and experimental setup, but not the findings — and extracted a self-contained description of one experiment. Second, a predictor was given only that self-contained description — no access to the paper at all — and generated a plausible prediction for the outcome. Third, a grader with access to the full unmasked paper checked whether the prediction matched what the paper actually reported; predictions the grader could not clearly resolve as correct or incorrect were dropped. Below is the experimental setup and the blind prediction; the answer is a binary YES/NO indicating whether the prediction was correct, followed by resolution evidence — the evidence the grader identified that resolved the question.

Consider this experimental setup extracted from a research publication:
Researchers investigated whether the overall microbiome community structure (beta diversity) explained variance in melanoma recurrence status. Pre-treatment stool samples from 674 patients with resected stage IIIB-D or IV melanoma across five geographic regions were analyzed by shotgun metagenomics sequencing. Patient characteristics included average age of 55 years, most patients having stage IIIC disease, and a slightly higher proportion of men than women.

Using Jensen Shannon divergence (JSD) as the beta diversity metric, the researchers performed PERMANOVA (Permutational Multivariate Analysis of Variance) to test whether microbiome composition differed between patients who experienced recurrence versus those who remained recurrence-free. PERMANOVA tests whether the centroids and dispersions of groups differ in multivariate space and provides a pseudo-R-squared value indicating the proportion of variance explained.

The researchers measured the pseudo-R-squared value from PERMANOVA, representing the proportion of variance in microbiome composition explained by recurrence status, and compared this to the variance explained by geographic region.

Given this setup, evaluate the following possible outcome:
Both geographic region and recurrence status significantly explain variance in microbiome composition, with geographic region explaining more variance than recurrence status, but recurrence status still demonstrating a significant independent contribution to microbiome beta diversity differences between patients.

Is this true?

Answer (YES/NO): NO